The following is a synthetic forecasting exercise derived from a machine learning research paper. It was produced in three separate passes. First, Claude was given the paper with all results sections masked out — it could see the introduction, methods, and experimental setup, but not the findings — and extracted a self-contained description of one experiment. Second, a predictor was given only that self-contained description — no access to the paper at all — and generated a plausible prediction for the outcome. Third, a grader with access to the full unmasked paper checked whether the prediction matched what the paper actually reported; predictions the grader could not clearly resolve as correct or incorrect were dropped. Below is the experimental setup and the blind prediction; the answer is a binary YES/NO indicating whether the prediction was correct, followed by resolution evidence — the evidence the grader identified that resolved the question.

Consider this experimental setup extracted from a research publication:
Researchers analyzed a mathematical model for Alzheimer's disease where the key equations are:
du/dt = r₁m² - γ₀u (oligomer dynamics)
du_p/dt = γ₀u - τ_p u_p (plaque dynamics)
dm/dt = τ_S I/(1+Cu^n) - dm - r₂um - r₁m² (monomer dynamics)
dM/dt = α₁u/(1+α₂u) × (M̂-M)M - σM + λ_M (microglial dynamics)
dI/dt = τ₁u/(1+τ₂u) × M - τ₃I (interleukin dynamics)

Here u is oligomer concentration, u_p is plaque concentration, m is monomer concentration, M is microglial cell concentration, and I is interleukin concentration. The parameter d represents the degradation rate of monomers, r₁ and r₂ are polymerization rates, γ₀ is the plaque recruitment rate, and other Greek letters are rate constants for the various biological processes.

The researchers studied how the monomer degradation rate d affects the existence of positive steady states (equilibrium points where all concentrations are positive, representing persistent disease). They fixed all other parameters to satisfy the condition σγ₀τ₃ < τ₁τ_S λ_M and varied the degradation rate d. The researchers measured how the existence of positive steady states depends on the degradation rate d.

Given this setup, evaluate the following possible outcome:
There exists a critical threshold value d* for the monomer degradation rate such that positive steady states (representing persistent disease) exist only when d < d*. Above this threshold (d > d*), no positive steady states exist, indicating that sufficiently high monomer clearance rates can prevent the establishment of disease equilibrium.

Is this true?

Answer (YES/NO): YES